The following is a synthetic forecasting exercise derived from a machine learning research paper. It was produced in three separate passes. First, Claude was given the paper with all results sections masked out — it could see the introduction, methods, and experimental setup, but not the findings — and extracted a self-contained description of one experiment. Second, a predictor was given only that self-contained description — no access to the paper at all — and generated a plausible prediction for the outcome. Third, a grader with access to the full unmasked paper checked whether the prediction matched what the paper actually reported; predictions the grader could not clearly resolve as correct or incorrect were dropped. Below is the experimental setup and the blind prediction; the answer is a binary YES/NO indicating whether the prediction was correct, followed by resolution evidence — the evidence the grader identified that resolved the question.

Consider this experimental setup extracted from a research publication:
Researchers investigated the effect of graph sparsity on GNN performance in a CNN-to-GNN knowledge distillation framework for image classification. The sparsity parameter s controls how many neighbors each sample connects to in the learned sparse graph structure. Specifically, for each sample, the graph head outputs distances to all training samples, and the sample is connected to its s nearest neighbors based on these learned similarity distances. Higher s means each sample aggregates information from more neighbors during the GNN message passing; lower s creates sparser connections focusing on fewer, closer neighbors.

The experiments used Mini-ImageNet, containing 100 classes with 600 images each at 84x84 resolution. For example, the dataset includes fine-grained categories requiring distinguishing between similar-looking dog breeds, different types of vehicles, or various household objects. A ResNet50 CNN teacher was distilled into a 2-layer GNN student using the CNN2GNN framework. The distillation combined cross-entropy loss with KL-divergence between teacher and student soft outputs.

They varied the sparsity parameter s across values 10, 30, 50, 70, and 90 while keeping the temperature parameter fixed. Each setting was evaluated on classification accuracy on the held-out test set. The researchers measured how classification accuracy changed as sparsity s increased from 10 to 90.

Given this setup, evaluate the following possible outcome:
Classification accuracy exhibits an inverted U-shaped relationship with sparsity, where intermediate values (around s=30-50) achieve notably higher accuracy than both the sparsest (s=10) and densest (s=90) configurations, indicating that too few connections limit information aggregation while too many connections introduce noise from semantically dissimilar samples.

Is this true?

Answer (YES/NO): NO